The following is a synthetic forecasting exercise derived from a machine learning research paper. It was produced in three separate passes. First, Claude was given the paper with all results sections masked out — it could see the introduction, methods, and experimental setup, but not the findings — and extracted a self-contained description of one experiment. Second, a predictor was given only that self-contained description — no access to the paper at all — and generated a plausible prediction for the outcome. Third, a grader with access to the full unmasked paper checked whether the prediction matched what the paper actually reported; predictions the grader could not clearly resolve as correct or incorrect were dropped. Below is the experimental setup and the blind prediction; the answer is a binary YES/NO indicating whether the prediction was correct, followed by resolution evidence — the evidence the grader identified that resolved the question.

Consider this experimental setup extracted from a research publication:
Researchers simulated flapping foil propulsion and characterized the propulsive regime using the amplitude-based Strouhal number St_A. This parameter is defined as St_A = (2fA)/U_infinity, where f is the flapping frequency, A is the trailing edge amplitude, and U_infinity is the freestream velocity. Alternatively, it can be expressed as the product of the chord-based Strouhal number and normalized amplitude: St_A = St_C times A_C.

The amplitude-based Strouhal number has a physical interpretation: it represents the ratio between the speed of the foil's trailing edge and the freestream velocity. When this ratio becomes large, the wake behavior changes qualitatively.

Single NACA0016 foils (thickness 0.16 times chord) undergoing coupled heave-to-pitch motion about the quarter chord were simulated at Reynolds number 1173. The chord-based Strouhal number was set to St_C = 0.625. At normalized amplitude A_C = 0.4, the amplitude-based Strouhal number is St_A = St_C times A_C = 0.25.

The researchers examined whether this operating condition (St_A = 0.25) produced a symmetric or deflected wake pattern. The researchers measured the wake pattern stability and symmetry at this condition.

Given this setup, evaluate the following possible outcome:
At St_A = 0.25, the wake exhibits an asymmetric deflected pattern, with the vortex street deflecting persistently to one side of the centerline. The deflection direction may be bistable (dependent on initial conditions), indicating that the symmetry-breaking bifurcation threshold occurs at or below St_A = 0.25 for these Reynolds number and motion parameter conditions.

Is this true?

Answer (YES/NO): YES